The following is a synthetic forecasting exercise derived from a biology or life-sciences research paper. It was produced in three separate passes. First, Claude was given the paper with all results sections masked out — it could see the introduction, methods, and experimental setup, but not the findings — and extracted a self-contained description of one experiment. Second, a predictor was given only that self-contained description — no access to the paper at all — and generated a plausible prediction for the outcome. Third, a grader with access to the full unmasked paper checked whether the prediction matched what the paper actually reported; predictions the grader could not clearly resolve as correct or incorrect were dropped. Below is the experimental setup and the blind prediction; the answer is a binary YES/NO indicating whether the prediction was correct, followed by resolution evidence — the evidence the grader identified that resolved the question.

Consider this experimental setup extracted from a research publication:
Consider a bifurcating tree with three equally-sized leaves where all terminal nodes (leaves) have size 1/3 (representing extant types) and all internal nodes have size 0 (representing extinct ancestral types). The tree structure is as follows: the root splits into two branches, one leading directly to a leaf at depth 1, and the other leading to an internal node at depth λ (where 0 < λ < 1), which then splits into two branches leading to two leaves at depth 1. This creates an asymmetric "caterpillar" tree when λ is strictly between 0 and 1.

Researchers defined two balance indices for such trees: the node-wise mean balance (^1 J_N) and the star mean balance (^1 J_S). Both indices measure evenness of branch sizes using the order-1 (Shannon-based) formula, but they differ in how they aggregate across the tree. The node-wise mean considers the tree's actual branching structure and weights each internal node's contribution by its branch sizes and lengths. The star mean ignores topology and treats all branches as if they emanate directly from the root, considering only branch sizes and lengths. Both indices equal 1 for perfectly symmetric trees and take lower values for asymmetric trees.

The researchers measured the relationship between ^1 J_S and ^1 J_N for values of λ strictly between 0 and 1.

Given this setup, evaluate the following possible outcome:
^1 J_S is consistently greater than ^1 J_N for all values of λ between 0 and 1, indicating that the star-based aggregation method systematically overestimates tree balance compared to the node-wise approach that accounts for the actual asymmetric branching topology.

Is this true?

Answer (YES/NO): YES